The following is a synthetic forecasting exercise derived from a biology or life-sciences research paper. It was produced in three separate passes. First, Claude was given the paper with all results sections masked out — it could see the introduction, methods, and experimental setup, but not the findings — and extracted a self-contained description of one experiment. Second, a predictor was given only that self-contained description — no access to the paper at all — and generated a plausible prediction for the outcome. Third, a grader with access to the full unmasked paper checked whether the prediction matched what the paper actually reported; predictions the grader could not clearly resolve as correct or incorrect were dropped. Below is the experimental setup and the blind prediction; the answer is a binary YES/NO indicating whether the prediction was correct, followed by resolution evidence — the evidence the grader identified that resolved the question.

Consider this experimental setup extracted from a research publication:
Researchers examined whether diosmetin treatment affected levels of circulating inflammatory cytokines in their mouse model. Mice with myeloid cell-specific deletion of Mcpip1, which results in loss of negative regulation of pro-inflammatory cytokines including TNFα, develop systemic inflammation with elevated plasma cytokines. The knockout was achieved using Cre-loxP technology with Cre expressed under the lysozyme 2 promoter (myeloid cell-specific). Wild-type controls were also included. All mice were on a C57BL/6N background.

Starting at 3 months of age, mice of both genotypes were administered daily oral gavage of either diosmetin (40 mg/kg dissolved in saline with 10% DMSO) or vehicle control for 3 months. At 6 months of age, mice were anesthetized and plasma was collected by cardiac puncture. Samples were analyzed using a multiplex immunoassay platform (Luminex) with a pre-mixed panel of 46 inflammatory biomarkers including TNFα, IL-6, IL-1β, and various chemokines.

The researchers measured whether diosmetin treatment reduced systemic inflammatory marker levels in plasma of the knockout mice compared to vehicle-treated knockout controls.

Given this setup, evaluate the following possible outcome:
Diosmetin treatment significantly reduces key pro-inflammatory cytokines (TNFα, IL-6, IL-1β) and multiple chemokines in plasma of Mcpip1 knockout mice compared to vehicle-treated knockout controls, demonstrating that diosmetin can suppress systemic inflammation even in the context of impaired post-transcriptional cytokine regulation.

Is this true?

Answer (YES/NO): NO